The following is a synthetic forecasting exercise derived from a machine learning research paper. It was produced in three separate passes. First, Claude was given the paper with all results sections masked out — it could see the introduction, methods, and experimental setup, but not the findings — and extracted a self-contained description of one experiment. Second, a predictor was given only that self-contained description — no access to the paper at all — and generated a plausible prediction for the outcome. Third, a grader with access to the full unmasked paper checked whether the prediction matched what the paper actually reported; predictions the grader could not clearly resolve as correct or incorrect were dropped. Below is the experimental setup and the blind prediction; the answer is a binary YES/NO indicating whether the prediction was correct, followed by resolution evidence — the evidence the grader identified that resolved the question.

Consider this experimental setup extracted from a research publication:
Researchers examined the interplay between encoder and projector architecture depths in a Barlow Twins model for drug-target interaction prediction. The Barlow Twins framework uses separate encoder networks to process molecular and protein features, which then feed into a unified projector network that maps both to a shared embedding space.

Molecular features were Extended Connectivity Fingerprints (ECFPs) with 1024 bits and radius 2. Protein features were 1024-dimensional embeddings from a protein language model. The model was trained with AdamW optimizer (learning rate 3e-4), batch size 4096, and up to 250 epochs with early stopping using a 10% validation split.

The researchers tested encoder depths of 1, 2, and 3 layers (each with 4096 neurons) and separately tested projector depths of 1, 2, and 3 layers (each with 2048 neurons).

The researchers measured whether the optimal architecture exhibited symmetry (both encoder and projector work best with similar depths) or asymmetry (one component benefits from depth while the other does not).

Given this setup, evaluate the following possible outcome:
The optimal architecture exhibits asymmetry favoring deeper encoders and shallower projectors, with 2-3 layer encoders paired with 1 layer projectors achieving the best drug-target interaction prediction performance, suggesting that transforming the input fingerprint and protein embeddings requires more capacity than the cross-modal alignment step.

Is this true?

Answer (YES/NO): YES